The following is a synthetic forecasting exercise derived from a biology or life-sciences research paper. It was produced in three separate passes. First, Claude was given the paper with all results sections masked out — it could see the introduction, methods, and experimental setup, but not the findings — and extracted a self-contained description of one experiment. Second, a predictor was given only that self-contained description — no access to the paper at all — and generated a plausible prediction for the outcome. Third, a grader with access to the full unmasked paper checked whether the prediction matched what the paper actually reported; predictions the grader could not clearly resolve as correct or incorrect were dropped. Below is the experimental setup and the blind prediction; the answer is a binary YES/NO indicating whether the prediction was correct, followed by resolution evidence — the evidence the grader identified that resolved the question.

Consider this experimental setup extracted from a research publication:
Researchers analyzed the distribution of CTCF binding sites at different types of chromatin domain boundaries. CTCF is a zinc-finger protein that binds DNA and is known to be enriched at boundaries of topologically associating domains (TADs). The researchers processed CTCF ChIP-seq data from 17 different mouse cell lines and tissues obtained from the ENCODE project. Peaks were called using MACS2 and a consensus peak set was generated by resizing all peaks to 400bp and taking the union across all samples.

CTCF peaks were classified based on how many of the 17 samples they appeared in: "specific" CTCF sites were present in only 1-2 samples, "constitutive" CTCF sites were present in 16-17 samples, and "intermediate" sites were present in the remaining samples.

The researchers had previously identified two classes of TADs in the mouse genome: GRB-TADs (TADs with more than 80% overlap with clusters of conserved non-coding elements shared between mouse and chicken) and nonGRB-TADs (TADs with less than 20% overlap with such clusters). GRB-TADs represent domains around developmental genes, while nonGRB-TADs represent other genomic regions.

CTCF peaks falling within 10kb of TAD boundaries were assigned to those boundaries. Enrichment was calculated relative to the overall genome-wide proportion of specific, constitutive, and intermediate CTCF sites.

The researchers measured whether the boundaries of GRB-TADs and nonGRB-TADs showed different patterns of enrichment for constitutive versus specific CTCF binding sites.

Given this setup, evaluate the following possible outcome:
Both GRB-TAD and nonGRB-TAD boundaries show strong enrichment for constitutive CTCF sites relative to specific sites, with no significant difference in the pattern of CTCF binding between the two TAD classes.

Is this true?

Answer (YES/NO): NO